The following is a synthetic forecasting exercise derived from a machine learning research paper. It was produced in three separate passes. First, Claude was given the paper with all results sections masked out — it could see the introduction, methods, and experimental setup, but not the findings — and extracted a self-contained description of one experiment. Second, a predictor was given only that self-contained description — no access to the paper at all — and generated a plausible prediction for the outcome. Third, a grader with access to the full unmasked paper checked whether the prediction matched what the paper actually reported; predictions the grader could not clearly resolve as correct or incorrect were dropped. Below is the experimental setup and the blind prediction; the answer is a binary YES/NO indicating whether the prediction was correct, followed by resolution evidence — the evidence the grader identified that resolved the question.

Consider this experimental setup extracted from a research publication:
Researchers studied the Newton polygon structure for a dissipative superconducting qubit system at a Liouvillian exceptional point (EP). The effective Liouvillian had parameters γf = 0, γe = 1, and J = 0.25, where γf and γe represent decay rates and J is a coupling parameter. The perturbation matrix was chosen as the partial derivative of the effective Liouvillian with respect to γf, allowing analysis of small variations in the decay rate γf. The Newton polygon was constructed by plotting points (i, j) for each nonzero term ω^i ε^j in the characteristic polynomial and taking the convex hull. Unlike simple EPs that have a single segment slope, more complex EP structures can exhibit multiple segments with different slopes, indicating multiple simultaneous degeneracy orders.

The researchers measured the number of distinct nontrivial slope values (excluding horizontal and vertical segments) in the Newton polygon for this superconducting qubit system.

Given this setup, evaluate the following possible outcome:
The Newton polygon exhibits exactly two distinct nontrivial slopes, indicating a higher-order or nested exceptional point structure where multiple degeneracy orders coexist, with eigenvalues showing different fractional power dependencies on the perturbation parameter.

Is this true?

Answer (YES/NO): YES